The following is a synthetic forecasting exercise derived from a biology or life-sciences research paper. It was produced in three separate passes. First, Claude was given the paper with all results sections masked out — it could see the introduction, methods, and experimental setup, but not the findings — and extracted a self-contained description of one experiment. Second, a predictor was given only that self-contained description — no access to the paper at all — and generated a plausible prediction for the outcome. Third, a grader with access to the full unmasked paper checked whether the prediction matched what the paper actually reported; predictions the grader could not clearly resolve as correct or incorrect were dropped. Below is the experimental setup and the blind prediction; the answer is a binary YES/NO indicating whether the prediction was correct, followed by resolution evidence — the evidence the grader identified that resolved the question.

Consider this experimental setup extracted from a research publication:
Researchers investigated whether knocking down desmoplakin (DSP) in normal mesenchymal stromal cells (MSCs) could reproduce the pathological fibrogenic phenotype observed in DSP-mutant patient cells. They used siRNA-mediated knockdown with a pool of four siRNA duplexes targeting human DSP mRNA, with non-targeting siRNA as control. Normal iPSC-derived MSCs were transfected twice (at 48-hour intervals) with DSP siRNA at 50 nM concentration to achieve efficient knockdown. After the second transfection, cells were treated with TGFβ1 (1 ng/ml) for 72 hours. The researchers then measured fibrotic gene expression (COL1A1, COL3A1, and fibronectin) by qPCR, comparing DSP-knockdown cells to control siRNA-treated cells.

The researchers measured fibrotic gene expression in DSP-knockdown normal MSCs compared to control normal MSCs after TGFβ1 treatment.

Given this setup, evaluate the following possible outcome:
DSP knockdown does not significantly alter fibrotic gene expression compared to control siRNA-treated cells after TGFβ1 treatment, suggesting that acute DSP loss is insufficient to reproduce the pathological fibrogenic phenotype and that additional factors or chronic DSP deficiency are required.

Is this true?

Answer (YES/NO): NO